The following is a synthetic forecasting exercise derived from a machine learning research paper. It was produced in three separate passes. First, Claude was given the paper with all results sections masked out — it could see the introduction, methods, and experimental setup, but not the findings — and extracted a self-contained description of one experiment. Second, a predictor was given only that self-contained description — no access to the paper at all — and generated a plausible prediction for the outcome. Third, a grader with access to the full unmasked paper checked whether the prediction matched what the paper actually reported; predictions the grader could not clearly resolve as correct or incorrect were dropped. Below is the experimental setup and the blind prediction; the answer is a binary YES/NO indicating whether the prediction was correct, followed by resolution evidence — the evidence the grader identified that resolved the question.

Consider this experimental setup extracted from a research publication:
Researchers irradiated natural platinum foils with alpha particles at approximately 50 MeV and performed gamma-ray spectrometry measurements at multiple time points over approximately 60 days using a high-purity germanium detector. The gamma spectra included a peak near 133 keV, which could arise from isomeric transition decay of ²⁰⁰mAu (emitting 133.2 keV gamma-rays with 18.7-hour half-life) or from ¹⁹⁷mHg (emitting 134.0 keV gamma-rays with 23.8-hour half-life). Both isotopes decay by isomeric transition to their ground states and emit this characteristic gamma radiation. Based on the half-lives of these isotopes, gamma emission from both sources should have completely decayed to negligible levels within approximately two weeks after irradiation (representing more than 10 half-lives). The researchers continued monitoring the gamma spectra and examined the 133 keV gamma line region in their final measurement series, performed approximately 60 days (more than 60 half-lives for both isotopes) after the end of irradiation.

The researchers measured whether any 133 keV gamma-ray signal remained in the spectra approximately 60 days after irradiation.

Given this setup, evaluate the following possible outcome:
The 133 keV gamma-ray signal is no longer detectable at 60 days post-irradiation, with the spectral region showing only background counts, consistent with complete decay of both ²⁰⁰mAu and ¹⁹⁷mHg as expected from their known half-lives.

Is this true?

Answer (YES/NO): NO